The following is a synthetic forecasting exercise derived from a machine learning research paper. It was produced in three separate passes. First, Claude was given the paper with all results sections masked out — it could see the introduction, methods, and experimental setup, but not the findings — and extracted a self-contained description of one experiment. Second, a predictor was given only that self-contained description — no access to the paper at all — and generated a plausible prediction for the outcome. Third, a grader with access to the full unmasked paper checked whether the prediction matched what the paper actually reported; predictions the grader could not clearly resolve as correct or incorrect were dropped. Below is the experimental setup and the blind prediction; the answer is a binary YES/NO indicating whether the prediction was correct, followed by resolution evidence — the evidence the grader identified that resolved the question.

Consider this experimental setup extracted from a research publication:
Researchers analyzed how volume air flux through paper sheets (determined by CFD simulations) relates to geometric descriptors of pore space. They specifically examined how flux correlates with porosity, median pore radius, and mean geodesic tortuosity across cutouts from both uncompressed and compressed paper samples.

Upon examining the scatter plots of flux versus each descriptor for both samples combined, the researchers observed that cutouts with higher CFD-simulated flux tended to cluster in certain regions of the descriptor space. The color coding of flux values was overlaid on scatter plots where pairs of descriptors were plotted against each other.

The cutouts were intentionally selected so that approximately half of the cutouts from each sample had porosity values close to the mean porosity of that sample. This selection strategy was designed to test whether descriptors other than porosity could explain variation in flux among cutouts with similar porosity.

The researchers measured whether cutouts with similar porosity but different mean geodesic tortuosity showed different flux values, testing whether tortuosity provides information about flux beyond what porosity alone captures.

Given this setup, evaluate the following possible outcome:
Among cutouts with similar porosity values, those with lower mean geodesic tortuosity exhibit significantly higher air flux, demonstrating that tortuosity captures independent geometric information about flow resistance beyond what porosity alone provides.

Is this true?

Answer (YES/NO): YES